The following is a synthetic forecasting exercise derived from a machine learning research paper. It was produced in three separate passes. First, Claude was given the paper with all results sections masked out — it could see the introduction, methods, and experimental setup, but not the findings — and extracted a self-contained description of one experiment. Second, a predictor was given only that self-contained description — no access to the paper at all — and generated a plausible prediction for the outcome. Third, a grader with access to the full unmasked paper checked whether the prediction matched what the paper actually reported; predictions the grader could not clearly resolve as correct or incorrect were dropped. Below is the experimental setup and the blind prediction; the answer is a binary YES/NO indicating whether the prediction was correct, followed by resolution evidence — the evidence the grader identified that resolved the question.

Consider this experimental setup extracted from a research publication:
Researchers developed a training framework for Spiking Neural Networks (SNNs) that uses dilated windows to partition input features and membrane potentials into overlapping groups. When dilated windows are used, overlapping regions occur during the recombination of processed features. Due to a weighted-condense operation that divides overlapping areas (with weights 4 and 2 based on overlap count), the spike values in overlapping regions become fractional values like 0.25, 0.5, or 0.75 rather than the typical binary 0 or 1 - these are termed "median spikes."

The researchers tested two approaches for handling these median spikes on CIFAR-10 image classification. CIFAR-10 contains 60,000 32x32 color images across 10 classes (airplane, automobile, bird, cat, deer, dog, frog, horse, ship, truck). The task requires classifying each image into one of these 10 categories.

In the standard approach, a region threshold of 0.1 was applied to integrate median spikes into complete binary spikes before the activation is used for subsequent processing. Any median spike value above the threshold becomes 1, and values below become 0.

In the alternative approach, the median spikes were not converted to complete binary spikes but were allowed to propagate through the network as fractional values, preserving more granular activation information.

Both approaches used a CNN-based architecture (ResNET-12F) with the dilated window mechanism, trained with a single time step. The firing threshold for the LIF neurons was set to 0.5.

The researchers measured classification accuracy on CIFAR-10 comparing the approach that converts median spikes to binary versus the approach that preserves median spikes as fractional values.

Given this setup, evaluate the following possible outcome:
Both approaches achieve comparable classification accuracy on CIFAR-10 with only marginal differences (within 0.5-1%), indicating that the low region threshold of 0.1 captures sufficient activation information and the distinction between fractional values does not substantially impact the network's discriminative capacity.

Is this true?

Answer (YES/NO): YES